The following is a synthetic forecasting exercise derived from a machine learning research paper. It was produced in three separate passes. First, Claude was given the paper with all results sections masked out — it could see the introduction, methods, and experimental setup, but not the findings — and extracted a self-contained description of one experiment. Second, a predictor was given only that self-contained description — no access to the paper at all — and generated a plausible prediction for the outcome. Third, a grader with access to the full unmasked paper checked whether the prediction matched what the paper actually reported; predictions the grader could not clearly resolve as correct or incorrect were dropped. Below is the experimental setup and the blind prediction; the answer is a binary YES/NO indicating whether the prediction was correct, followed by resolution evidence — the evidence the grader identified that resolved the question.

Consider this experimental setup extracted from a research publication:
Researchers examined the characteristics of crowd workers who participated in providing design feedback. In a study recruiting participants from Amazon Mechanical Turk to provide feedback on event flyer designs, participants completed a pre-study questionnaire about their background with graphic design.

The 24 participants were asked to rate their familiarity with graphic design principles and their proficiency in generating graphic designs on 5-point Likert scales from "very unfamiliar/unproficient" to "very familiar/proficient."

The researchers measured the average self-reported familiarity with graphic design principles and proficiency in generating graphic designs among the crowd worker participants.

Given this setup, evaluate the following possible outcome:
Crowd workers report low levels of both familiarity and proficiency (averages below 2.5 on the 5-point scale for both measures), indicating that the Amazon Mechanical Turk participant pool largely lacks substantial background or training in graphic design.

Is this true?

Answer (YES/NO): NO